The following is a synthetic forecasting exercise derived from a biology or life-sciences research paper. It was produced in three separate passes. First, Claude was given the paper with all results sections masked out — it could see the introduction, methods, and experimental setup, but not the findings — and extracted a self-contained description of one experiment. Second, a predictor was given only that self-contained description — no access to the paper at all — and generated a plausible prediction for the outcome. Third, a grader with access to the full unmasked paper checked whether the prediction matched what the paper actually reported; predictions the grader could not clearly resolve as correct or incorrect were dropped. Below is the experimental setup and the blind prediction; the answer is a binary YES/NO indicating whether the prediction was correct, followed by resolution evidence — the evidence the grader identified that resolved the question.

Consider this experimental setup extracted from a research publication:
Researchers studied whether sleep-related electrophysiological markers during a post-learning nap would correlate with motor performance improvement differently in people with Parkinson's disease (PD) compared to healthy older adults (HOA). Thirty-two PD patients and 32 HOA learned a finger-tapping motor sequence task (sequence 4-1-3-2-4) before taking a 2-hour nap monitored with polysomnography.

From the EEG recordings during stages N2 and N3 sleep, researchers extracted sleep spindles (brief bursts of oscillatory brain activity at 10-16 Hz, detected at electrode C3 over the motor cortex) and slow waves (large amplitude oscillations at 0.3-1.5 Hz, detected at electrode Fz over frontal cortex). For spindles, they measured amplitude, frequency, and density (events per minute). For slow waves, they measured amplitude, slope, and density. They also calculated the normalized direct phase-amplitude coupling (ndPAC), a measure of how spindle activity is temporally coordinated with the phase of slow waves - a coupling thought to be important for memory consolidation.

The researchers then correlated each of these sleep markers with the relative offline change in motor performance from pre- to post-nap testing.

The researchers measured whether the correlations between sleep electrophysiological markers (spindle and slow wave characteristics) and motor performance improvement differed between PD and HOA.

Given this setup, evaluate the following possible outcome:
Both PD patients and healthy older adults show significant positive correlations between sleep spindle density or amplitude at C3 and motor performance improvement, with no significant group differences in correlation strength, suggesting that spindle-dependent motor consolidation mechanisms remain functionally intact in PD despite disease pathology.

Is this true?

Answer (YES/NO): NO